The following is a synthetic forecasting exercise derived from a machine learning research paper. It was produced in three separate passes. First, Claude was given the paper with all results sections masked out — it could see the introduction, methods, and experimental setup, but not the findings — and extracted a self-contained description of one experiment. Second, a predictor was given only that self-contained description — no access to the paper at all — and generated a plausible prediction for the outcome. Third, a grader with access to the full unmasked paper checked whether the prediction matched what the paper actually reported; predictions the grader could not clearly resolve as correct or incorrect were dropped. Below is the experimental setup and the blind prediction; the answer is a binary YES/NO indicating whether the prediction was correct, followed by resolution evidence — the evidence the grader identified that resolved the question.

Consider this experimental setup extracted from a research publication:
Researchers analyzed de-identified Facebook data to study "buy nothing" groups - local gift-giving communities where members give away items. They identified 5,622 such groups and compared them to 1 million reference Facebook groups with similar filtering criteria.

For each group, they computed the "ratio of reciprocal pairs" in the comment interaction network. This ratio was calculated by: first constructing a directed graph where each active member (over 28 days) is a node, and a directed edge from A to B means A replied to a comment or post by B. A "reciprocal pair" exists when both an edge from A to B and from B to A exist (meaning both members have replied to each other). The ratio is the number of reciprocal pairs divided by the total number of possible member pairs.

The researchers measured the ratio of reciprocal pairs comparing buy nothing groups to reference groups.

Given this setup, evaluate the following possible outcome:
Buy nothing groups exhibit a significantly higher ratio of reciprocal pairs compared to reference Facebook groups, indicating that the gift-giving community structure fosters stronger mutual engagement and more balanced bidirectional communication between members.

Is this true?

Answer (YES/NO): YES